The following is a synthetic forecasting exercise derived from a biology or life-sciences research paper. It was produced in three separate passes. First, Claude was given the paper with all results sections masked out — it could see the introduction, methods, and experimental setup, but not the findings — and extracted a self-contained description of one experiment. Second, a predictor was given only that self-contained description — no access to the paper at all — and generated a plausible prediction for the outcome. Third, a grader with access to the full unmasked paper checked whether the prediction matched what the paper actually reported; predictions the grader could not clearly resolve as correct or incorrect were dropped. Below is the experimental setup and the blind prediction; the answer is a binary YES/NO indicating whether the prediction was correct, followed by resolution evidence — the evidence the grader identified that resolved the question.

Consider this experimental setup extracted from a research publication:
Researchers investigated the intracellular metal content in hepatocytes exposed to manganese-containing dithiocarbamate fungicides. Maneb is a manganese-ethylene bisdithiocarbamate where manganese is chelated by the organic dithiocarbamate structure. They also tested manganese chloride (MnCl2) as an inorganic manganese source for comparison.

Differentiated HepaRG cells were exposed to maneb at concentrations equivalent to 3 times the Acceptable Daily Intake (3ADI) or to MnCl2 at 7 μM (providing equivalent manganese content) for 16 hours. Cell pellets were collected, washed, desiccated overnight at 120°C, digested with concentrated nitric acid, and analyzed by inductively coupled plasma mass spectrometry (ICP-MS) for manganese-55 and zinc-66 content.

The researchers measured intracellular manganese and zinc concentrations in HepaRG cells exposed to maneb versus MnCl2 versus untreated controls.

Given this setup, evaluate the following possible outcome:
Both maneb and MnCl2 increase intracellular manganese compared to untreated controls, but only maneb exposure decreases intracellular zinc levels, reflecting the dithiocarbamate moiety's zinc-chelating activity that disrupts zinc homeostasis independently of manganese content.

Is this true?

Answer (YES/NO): NO